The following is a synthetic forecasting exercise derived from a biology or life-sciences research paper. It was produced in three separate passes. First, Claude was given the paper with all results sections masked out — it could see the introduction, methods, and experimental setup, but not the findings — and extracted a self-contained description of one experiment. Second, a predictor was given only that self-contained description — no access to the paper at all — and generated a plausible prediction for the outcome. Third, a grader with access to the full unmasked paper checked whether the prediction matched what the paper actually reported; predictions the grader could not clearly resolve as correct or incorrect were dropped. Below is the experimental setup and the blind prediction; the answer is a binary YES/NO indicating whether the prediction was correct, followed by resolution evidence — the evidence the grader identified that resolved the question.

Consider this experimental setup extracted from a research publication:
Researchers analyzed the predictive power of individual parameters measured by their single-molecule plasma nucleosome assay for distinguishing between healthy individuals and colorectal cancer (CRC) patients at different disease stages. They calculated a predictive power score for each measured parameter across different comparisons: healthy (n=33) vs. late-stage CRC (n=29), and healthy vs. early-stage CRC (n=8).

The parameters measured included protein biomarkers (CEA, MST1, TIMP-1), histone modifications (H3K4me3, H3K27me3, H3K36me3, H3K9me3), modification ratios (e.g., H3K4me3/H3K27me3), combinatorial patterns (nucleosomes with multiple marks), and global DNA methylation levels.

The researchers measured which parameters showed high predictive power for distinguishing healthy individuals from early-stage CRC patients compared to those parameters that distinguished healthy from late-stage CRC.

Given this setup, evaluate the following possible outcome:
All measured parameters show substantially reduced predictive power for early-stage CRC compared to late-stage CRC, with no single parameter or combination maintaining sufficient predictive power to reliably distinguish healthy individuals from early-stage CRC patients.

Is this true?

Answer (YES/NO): NO